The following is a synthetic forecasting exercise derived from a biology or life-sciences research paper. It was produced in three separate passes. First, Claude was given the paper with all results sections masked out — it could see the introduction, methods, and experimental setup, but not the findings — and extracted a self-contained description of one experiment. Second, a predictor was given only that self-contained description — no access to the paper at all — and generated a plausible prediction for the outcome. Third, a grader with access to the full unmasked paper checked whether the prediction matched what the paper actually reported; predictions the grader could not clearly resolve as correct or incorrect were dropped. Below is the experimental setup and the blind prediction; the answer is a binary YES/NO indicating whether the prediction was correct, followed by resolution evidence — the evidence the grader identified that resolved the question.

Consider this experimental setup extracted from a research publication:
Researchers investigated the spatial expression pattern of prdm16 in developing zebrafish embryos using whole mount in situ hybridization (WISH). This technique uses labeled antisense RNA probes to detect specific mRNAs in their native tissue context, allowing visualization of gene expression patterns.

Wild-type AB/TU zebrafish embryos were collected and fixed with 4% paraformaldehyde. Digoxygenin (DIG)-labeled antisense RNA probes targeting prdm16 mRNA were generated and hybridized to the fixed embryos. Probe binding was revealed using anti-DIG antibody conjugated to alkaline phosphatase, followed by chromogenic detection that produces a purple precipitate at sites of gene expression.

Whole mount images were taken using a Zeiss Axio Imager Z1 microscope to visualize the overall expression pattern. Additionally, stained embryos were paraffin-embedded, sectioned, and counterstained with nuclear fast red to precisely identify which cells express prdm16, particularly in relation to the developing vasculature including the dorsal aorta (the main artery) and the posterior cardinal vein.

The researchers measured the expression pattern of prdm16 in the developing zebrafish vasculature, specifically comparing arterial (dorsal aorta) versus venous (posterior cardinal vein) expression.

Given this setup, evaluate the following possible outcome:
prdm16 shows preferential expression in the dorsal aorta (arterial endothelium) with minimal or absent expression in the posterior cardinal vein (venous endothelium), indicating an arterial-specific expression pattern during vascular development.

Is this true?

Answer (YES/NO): YES